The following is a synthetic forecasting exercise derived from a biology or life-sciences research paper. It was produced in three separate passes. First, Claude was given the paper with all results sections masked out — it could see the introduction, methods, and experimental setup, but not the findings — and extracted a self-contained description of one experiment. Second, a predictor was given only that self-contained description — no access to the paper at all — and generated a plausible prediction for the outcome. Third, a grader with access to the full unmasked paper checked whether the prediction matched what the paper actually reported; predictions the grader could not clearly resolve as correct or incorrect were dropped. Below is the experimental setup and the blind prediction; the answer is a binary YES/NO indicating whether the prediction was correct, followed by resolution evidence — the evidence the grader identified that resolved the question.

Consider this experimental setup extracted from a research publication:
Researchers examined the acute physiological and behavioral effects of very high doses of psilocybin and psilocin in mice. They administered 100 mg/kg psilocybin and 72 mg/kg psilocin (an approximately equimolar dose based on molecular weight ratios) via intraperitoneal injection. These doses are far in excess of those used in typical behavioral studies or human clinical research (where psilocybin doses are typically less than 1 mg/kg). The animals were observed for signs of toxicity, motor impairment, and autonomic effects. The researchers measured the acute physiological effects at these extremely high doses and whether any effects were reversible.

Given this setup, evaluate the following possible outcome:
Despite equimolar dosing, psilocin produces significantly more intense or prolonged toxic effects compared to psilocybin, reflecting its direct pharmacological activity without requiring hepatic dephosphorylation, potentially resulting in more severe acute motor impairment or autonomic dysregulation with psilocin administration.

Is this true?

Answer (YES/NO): NO